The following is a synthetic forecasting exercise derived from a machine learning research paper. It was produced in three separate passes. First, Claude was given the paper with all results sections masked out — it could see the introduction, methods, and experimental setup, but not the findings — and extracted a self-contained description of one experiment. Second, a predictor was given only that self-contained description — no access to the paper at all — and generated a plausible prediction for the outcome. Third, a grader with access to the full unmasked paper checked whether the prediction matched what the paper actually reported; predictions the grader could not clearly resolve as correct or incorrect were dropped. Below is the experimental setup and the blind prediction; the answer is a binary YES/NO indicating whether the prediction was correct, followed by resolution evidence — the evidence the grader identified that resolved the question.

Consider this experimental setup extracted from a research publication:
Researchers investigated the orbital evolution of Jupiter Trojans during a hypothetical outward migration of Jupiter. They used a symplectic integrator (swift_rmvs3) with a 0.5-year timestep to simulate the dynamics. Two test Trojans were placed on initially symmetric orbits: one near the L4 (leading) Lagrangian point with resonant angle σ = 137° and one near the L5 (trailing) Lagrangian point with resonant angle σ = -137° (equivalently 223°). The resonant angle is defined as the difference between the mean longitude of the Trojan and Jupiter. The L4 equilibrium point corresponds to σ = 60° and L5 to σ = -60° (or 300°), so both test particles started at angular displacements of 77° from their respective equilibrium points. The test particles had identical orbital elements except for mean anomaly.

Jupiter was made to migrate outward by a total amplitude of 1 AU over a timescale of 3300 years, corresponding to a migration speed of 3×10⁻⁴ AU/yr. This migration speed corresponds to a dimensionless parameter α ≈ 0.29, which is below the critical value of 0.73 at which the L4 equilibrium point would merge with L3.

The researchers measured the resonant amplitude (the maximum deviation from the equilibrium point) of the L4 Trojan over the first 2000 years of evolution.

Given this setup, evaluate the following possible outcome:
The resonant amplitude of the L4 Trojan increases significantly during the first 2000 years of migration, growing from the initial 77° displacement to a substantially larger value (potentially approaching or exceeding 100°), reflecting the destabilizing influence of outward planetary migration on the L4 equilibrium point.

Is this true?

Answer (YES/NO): NO